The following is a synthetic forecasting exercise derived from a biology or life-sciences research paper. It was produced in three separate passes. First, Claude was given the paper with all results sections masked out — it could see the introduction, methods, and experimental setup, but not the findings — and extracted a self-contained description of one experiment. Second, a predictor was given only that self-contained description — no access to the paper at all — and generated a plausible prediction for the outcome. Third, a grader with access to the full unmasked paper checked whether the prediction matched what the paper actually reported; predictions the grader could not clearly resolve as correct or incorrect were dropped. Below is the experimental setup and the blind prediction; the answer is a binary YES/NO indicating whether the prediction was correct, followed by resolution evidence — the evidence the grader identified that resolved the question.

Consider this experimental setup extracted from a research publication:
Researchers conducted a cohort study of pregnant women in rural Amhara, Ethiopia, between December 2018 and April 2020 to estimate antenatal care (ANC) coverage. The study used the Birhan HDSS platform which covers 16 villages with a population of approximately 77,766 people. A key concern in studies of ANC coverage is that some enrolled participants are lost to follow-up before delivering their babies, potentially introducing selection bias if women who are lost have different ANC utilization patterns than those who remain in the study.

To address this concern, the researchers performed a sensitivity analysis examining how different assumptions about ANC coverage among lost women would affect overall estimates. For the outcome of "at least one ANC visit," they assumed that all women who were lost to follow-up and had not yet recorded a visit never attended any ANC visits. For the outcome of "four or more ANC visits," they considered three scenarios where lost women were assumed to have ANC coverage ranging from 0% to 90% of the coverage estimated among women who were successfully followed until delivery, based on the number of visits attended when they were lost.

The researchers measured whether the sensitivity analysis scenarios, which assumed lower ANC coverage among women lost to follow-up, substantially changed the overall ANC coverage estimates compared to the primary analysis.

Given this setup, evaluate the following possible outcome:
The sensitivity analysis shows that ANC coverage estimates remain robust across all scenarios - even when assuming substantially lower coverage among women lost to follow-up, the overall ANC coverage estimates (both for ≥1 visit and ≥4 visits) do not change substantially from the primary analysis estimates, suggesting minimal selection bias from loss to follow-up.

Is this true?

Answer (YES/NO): YES